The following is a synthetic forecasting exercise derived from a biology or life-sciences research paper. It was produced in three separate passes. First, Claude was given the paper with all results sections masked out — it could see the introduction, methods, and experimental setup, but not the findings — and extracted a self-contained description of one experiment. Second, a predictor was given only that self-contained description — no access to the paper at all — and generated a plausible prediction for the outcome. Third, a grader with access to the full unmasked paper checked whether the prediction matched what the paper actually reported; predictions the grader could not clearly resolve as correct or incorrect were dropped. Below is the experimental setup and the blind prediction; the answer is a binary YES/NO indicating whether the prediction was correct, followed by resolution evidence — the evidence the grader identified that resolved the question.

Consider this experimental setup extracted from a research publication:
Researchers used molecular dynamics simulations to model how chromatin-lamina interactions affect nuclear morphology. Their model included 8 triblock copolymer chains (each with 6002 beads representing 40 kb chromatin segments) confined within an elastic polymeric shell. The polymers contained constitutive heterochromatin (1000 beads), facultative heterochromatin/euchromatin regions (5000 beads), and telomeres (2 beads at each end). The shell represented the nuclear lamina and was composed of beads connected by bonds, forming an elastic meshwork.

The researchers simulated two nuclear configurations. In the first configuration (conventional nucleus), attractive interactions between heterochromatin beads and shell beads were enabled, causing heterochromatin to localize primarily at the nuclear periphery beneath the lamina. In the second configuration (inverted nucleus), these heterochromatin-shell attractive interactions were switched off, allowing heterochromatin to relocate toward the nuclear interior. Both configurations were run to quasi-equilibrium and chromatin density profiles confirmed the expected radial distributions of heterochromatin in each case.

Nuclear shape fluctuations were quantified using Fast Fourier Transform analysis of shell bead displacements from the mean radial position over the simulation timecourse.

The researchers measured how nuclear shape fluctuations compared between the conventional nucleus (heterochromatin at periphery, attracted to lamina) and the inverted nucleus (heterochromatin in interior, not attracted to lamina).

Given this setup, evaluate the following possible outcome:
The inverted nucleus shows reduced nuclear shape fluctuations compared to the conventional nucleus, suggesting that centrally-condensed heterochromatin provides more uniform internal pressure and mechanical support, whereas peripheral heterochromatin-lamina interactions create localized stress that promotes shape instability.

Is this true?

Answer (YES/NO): YES